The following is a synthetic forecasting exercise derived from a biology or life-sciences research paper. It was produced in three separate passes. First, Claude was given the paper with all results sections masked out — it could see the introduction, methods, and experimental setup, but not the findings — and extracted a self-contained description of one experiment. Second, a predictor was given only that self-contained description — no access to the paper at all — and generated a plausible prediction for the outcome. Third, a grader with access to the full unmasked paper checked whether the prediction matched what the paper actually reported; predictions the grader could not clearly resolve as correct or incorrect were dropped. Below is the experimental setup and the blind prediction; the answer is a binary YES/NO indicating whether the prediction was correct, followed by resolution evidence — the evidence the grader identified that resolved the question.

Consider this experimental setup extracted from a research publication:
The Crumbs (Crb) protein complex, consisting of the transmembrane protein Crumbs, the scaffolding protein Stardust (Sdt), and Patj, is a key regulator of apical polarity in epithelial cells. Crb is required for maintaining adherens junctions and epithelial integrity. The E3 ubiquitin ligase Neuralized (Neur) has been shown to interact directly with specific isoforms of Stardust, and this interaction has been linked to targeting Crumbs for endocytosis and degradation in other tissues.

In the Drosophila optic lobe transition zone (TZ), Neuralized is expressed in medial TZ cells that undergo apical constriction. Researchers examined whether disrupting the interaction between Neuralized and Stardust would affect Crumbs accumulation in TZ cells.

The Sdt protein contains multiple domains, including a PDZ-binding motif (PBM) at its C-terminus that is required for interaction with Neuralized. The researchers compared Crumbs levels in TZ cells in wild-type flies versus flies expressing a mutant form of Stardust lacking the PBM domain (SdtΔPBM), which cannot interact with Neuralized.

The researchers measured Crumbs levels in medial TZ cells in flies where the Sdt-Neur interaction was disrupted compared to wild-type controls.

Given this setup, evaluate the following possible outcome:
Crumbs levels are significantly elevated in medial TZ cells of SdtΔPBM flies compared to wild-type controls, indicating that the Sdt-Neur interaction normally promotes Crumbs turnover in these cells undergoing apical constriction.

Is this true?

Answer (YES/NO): YES